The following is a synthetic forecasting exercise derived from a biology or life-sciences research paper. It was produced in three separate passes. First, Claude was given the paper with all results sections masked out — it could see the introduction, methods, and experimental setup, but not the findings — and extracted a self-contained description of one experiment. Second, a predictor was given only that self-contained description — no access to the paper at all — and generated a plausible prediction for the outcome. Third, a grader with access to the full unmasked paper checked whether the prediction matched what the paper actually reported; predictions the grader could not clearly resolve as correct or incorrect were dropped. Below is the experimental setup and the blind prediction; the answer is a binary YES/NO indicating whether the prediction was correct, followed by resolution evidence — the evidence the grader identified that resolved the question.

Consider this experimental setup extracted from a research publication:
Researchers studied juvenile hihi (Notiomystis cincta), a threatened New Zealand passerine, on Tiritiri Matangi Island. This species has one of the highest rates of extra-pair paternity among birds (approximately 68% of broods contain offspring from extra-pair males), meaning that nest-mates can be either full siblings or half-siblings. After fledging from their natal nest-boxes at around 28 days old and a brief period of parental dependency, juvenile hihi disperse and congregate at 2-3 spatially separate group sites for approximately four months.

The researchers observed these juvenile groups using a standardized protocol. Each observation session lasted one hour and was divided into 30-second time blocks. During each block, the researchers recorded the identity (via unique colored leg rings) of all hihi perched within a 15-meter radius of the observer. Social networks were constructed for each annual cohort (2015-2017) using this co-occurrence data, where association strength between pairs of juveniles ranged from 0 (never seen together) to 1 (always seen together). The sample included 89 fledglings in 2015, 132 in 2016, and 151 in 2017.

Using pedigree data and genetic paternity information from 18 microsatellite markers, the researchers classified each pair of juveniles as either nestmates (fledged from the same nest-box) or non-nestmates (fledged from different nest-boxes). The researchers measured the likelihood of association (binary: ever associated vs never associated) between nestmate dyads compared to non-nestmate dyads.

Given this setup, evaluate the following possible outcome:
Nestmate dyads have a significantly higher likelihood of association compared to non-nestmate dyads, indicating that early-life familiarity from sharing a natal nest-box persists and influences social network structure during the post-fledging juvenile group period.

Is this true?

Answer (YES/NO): YES